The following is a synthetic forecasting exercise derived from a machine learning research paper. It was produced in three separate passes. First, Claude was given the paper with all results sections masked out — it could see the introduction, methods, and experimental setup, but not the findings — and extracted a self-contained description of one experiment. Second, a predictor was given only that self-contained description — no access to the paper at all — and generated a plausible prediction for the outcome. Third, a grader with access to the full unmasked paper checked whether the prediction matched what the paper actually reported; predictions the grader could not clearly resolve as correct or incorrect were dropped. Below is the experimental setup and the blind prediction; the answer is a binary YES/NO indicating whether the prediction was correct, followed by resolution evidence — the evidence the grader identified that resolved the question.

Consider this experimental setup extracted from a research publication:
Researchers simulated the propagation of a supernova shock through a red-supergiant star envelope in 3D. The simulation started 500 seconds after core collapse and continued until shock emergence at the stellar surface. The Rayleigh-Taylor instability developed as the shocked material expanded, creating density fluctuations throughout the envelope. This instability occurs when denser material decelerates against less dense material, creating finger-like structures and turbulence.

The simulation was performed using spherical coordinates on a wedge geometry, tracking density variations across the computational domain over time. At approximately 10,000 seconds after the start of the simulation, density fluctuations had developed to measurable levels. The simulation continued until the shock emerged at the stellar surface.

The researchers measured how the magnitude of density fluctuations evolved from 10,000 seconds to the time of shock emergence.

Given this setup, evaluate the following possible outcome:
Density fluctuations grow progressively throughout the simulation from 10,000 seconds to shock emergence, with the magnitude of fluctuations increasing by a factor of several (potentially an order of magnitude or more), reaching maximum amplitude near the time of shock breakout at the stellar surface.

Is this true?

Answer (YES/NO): NO